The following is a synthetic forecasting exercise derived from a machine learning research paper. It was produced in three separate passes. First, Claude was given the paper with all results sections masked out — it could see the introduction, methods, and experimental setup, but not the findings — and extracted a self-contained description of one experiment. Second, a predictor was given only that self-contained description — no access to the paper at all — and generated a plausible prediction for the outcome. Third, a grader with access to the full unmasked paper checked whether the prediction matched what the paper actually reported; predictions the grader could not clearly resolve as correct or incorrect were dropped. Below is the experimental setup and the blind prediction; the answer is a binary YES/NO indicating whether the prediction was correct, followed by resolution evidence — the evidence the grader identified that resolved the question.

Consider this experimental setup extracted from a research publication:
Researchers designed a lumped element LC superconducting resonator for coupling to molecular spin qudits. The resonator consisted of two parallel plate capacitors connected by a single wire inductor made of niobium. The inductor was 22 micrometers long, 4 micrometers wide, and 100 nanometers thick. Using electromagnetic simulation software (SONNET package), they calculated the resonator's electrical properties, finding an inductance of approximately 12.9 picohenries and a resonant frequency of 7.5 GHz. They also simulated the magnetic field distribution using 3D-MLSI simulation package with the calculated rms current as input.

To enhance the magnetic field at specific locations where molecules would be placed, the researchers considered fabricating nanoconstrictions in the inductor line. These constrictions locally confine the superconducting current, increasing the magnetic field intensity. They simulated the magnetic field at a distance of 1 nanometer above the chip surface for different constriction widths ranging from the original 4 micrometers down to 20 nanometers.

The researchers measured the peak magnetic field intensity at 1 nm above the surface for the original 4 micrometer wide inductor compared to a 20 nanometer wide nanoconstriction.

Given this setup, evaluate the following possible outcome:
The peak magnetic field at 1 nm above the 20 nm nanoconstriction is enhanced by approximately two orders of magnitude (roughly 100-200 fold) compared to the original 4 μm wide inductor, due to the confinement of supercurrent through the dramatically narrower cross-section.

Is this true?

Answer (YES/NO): NO